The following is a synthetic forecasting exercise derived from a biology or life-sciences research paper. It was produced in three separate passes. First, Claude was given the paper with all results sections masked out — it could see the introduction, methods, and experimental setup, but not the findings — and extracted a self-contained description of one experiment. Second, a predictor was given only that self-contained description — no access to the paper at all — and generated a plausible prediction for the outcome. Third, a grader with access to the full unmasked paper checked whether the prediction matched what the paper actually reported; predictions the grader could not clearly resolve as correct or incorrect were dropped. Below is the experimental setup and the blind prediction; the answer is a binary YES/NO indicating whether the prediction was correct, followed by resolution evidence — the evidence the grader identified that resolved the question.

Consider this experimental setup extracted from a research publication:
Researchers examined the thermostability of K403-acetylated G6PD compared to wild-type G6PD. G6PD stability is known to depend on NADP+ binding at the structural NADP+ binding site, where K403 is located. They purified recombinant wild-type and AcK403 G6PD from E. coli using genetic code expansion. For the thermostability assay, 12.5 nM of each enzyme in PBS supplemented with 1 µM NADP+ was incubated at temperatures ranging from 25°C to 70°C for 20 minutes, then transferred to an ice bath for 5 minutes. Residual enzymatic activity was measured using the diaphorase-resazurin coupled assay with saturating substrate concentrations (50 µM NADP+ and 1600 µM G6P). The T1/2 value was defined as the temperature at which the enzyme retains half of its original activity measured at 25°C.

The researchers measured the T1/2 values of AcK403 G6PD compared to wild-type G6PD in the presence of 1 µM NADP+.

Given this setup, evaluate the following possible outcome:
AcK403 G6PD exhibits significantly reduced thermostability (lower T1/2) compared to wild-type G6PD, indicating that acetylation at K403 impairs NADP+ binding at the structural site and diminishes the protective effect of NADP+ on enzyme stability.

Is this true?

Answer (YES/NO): YES